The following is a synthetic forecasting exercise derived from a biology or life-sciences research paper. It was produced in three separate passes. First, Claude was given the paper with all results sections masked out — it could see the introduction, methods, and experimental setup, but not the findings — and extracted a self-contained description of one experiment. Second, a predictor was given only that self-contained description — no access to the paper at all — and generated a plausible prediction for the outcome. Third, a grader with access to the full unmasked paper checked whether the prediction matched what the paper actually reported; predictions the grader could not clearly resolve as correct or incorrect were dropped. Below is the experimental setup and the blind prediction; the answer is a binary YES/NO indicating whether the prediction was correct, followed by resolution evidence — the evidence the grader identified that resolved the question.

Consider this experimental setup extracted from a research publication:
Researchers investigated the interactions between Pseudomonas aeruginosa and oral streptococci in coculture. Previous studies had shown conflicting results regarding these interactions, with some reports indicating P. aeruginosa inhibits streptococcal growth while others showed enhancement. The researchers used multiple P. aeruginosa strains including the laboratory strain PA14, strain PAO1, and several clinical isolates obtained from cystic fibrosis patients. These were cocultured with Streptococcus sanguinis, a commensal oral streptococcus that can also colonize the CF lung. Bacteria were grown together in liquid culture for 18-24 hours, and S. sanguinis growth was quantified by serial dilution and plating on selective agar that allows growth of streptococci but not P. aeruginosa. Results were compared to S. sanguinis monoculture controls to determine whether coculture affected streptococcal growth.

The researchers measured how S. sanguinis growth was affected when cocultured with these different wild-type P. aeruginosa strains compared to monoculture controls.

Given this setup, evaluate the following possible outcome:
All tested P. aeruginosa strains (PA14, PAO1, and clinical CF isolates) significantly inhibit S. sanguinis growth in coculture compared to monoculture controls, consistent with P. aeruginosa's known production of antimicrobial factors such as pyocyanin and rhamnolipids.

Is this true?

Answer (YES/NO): NO